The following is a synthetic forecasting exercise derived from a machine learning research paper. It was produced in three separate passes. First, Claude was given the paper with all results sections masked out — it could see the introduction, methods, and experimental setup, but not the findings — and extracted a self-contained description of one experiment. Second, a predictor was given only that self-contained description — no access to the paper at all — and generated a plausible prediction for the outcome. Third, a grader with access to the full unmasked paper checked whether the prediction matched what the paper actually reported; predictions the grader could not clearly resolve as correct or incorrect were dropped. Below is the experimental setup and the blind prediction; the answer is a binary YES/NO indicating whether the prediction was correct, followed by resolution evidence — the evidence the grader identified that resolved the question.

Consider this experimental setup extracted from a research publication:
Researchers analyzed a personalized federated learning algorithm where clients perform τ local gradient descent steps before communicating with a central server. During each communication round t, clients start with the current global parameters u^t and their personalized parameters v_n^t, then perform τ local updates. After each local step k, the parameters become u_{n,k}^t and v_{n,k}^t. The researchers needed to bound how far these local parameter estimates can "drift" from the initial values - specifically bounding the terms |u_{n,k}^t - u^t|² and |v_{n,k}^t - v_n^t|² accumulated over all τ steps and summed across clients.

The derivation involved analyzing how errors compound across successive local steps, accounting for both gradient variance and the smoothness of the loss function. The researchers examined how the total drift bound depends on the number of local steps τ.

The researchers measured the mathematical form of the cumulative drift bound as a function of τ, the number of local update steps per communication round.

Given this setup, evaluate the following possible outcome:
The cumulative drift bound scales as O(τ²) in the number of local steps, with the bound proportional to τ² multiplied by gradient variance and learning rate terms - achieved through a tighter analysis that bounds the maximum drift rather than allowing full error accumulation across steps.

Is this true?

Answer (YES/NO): NO